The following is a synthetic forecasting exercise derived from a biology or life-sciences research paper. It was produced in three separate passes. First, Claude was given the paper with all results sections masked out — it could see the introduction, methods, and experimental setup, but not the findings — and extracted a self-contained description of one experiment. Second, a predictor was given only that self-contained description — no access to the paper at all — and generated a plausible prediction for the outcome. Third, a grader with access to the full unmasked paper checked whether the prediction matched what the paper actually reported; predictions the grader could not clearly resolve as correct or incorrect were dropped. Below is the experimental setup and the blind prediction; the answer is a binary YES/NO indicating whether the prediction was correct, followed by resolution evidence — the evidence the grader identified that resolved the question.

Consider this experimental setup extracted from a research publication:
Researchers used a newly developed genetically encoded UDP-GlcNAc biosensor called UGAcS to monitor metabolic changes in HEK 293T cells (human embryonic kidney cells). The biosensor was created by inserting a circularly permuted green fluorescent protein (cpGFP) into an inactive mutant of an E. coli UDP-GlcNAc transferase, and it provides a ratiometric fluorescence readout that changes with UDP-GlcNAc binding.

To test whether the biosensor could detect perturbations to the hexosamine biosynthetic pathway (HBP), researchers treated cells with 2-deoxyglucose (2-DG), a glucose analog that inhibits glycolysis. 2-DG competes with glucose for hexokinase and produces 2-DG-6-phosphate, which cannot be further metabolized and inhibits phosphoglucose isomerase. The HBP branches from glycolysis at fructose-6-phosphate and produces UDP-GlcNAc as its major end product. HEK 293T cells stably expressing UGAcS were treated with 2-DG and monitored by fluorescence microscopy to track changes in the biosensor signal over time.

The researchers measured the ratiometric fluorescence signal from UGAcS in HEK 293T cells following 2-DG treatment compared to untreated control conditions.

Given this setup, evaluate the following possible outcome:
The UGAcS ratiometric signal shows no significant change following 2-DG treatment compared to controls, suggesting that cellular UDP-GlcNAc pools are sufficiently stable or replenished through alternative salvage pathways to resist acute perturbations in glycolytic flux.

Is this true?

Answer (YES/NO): NO